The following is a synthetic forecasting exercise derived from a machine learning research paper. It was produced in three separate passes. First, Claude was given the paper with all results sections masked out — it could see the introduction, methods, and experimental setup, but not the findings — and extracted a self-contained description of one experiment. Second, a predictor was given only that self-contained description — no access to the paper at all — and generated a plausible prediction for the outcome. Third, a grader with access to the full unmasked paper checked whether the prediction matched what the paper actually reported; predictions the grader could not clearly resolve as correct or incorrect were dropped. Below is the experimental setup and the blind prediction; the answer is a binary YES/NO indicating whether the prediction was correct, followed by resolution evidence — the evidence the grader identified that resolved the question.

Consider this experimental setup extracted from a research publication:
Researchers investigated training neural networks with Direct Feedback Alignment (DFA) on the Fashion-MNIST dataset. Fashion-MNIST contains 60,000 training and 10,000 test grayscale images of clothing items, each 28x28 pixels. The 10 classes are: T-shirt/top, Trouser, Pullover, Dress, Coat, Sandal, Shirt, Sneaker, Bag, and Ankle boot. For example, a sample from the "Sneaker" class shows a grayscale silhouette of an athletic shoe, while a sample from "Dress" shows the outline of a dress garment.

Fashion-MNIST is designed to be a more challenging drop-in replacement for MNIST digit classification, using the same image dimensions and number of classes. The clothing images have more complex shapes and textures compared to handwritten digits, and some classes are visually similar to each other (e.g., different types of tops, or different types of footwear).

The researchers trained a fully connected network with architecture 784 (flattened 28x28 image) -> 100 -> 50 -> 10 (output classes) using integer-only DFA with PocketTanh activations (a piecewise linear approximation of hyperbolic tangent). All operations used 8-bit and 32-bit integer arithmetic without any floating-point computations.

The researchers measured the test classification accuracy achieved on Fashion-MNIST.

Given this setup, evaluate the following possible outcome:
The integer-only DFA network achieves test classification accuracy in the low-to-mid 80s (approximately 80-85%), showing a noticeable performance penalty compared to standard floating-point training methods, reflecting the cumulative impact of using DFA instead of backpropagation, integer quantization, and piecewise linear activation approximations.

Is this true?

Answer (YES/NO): NO